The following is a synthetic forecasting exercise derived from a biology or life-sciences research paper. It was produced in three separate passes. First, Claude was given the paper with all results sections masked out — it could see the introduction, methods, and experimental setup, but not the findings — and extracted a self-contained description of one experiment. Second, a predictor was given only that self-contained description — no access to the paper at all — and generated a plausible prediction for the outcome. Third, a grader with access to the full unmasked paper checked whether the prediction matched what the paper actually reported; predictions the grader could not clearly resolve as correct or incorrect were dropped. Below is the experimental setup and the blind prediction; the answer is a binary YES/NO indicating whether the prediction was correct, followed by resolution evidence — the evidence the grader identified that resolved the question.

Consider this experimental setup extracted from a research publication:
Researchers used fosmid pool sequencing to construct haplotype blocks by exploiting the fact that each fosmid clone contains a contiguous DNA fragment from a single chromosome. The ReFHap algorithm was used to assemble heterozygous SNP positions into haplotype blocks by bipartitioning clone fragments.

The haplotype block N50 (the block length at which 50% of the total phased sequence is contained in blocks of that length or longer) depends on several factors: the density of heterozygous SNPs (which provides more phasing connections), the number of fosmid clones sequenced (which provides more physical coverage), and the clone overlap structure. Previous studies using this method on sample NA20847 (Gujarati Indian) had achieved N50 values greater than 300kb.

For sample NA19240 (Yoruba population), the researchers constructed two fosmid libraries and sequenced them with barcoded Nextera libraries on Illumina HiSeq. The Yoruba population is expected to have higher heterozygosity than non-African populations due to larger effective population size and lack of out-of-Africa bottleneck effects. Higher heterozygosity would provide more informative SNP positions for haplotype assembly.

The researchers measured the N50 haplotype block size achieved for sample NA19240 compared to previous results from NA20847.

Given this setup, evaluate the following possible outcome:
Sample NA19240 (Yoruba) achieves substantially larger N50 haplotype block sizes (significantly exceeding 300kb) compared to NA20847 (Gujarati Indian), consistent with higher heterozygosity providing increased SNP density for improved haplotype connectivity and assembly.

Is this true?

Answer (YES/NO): NO